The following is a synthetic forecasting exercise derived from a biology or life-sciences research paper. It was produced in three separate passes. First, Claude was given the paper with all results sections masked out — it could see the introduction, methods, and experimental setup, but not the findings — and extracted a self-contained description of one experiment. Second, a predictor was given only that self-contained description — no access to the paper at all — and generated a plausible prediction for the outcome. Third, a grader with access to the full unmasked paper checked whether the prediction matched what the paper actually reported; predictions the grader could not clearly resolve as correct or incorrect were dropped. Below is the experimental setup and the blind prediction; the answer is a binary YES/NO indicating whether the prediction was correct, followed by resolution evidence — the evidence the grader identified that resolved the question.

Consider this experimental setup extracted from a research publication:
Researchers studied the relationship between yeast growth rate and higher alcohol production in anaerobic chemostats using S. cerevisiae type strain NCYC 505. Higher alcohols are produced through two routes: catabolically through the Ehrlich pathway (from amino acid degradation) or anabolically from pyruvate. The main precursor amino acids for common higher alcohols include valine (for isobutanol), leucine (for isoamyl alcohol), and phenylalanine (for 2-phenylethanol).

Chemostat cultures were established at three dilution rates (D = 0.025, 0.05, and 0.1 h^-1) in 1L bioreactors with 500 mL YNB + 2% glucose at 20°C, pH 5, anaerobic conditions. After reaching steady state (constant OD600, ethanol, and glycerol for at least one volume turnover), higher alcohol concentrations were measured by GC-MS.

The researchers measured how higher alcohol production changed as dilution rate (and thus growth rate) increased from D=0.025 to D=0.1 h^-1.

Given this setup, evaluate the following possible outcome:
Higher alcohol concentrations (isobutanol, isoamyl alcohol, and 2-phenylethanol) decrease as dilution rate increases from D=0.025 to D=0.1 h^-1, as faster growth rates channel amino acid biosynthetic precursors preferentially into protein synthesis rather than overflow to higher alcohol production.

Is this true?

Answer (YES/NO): NO